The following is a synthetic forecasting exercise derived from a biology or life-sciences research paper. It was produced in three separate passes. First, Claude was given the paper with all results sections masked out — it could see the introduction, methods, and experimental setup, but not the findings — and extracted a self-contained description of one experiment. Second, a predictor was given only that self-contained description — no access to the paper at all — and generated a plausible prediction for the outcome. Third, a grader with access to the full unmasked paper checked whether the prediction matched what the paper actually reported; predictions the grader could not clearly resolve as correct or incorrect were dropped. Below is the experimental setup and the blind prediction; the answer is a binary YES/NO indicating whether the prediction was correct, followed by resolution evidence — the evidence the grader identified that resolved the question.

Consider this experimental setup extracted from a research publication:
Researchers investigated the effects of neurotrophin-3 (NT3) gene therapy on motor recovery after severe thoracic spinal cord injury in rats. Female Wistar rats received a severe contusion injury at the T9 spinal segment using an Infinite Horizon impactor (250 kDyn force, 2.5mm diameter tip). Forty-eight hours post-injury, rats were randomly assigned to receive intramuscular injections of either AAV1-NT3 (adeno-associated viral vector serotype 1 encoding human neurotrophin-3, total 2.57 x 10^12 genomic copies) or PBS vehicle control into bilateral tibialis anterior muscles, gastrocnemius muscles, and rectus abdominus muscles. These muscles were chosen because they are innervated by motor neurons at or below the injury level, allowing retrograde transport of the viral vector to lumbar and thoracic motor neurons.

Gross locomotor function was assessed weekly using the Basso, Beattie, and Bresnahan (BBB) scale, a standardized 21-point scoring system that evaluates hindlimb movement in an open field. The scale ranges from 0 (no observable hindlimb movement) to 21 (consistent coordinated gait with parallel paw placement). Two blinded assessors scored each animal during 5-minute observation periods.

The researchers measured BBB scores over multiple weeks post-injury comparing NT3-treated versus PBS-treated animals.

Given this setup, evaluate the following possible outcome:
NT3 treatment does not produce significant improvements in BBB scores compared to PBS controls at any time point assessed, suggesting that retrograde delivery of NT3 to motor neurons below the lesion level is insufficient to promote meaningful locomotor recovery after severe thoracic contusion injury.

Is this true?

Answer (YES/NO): NO